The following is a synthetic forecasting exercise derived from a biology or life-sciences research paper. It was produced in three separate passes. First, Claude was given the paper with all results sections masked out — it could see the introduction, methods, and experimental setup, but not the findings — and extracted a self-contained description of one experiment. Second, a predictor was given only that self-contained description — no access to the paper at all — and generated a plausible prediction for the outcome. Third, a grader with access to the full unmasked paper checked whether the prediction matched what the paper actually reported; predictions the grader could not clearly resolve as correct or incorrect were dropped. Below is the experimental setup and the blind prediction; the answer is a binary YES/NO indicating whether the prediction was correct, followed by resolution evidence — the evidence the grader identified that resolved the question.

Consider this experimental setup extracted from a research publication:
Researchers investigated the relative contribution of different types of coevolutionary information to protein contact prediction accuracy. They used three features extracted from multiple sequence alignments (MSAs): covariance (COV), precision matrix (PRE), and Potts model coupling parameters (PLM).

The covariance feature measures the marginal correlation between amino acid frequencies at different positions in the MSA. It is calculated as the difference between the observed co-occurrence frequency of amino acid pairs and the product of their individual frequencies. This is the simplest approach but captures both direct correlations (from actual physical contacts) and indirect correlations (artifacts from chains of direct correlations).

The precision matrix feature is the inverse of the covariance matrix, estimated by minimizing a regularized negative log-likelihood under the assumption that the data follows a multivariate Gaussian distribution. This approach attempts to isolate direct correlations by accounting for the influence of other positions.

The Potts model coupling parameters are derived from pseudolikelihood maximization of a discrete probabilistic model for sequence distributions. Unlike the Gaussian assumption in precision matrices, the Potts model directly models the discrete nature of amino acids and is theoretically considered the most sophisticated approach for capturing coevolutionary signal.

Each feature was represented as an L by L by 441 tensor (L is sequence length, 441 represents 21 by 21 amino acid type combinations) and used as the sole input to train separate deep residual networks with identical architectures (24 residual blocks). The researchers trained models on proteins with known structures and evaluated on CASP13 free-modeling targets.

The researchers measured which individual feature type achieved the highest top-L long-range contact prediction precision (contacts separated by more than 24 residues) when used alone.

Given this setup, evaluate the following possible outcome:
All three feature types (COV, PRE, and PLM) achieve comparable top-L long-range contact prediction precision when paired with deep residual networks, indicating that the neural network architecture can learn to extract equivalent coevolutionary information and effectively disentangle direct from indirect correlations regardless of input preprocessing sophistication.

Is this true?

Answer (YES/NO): NO